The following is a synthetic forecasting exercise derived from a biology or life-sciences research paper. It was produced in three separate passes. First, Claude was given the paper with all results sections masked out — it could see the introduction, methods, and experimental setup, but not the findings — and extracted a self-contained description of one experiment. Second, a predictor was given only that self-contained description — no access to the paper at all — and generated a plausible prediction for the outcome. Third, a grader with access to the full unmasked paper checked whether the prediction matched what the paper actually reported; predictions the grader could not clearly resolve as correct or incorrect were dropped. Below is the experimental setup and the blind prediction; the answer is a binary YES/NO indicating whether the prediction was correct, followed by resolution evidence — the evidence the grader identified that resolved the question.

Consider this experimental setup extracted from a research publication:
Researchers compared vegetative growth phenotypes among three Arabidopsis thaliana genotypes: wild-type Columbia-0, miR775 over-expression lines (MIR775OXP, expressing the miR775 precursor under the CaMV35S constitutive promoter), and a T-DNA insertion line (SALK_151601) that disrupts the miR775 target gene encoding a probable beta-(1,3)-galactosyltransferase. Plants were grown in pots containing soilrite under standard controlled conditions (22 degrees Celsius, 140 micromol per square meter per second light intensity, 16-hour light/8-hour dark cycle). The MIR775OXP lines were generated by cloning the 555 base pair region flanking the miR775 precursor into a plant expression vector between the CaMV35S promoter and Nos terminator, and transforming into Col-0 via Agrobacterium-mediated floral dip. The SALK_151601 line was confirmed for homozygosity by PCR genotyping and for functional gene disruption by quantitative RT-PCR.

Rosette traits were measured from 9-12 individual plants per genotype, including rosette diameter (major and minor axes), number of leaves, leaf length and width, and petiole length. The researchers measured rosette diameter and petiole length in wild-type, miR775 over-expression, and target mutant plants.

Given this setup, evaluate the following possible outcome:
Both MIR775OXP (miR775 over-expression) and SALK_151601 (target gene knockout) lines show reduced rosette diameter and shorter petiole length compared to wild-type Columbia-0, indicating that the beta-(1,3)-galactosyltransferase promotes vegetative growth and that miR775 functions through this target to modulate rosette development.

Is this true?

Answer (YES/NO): NO